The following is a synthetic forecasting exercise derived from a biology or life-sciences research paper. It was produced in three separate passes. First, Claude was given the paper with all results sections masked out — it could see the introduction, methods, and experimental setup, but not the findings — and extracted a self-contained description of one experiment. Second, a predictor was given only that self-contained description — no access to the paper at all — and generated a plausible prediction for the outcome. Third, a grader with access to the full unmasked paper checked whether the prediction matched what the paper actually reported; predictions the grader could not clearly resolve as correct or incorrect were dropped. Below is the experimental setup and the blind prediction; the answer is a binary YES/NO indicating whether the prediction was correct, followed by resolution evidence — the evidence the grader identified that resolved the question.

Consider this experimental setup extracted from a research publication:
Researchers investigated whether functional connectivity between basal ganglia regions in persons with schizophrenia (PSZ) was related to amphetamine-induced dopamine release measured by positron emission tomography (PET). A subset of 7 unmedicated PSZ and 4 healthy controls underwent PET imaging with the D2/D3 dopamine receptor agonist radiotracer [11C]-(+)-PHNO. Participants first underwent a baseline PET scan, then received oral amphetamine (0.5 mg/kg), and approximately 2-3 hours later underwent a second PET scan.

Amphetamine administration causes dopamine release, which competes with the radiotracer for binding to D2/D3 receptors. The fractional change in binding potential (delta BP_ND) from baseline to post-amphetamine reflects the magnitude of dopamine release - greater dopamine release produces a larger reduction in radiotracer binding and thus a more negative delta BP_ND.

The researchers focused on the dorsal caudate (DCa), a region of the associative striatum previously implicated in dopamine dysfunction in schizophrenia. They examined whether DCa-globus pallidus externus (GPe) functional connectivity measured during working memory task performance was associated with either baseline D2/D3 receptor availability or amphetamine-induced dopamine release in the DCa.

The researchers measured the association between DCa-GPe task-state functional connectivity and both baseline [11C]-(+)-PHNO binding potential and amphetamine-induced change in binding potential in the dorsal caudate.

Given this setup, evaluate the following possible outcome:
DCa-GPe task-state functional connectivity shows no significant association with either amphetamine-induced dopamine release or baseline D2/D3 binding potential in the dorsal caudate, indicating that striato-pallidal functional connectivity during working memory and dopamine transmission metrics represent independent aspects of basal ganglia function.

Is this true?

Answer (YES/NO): NO